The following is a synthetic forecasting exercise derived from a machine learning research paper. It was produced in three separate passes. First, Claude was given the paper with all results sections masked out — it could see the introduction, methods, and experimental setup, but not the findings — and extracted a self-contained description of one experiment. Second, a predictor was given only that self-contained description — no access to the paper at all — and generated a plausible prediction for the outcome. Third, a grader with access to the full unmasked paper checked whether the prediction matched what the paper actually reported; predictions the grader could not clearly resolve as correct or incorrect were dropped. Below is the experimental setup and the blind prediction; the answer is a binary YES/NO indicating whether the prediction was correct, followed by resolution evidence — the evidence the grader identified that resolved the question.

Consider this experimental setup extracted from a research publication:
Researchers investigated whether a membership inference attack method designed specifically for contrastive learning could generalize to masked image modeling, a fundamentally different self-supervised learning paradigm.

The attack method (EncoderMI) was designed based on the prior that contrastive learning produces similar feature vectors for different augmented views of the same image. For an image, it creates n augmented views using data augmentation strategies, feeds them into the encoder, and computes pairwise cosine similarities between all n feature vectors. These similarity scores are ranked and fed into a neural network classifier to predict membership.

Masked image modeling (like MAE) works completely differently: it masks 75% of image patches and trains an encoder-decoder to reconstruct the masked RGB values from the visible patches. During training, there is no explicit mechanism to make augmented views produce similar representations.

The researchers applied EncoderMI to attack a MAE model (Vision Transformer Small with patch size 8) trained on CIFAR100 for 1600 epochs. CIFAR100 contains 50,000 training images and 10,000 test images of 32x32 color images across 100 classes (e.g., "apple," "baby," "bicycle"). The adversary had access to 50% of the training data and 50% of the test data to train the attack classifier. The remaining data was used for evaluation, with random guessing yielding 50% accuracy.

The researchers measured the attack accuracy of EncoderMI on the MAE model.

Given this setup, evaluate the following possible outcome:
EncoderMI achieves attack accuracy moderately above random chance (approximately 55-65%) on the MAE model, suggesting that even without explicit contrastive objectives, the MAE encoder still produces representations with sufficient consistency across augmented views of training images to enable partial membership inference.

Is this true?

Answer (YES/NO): NO